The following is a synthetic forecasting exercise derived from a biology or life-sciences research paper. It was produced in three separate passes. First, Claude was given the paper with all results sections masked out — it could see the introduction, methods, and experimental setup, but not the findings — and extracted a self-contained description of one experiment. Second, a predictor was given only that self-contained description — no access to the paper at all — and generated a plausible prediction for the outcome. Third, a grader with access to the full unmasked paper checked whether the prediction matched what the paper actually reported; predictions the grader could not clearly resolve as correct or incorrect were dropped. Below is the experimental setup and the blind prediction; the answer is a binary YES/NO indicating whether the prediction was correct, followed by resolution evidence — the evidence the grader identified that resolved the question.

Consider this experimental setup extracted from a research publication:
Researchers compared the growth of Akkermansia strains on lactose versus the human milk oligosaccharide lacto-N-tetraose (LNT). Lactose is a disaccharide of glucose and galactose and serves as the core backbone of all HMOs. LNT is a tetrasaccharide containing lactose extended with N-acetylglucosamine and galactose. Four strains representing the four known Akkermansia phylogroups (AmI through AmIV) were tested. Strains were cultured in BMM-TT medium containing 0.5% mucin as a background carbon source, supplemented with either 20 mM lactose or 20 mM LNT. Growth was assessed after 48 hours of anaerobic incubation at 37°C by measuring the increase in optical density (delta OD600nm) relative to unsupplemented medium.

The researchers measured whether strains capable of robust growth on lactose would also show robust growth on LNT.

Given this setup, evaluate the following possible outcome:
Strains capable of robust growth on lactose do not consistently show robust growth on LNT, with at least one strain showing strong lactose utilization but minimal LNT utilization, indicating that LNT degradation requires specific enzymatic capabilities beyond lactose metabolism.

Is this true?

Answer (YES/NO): NO